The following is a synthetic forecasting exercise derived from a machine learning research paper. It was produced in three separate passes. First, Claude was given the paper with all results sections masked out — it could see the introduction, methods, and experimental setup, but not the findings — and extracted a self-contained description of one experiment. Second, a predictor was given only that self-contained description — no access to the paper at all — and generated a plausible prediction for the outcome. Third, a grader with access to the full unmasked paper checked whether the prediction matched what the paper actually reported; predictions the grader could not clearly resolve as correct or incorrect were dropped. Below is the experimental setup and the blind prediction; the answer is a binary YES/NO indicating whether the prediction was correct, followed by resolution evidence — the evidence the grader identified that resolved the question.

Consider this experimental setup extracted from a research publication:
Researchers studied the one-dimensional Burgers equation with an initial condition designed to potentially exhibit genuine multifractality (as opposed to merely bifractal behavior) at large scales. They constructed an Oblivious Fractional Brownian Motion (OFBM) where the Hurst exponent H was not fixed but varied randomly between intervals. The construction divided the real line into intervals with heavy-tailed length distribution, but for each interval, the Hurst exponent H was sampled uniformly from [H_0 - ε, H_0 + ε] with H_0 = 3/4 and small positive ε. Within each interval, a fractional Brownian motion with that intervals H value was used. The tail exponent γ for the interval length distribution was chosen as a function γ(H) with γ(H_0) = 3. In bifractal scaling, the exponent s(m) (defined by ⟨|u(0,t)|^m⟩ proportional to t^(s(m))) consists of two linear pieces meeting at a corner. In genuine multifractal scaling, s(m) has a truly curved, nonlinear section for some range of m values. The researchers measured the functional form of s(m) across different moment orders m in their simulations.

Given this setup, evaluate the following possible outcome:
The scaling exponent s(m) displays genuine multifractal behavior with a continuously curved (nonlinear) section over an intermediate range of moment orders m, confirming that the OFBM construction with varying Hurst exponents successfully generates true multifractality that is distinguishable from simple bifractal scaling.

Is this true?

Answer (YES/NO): YES